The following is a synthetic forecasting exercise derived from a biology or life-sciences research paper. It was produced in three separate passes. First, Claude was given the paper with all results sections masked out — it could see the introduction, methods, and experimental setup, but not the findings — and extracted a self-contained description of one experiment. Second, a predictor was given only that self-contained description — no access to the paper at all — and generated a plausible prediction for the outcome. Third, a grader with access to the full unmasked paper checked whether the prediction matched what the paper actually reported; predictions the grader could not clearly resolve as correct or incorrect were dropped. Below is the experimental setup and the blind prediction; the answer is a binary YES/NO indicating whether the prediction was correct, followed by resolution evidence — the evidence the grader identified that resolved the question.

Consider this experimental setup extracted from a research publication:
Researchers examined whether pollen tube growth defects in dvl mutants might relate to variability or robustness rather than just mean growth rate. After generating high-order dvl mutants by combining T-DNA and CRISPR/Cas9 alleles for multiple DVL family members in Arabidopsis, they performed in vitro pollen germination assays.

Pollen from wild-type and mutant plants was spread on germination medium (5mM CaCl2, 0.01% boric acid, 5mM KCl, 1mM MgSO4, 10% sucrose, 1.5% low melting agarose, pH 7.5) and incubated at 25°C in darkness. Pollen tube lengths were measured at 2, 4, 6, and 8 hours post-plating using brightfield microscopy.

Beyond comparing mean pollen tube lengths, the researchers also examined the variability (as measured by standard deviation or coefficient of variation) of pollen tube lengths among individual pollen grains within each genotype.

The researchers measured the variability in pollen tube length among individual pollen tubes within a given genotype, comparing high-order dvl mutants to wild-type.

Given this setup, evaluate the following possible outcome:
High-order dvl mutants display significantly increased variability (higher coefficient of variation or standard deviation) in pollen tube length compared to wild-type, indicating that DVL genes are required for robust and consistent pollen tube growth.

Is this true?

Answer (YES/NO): YES